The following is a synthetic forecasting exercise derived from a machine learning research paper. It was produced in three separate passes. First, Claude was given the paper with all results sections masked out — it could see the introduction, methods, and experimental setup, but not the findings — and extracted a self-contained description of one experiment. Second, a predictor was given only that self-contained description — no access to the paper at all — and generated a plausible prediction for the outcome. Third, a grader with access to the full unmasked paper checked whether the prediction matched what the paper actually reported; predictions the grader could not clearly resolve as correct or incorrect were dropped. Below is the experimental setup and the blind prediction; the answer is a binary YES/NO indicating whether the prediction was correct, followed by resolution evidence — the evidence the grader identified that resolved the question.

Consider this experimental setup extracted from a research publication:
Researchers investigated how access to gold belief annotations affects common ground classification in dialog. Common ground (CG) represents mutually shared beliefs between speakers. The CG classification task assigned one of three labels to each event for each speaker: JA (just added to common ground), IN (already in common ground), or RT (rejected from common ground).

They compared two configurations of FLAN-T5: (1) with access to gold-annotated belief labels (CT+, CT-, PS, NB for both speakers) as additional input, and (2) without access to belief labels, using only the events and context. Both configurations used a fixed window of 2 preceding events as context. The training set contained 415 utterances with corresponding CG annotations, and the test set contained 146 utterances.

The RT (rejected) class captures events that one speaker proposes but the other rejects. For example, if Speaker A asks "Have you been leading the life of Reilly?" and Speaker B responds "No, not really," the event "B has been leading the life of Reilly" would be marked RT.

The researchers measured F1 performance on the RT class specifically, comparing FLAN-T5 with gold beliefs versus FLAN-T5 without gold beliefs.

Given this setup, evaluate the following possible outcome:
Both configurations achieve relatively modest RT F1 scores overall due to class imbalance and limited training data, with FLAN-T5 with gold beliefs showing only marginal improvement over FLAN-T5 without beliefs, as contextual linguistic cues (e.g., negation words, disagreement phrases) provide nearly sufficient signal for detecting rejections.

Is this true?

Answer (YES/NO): NO